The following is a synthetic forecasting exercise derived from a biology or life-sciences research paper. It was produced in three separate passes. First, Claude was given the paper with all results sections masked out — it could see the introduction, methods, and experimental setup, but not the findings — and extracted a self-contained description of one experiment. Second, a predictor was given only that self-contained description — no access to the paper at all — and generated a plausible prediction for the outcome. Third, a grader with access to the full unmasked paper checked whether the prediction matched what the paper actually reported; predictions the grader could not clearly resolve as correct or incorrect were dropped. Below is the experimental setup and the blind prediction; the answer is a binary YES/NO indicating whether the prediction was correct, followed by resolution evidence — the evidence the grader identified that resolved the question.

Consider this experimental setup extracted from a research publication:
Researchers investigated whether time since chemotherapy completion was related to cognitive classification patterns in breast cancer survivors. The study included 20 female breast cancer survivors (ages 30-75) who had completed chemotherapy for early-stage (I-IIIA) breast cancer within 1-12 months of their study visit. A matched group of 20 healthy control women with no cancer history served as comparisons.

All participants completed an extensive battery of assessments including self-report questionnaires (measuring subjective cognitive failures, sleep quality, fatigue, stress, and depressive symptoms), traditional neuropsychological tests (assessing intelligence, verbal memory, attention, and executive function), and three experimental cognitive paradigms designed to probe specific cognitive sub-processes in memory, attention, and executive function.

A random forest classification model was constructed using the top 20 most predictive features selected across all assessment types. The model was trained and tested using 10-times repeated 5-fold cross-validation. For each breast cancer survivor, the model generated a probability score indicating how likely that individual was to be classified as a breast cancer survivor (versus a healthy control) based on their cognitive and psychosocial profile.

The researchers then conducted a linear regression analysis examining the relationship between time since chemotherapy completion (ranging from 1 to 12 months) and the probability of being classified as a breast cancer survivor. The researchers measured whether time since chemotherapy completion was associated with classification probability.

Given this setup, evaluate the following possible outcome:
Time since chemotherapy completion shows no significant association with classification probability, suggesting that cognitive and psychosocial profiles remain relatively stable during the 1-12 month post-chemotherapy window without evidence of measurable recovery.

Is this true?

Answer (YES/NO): YES